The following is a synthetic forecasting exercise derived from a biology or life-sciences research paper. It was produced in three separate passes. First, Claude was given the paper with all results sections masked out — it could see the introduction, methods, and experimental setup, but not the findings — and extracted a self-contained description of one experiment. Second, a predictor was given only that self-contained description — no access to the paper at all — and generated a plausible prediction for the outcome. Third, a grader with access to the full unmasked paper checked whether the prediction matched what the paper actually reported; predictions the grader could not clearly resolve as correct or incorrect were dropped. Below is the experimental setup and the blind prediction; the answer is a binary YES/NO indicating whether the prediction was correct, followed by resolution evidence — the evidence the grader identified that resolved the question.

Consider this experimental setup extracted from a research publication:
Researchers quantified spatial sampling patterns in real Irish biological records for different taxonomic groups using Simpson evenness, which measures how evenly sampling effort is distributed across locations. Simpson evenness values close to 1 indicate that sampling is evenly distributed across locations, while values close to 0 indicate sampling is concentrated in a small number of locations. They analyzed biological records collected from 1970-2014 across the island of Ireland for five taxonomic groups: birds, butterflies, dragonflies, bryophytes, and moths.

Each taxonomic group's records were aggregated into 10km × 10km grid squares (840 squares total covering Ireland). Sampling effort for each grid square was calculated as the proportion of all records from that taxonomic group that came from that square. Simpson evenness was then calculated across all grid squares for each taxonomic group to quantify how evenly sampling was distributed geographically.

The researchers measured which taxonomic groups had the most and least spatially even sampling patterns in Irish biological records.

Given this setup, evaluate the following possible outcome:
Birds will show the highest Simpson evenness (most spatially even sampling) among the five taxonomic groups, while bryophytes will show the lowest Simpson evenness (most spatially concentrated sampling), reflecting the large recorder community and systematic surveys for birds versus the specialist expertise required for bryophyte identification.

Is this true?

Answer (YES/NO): NO